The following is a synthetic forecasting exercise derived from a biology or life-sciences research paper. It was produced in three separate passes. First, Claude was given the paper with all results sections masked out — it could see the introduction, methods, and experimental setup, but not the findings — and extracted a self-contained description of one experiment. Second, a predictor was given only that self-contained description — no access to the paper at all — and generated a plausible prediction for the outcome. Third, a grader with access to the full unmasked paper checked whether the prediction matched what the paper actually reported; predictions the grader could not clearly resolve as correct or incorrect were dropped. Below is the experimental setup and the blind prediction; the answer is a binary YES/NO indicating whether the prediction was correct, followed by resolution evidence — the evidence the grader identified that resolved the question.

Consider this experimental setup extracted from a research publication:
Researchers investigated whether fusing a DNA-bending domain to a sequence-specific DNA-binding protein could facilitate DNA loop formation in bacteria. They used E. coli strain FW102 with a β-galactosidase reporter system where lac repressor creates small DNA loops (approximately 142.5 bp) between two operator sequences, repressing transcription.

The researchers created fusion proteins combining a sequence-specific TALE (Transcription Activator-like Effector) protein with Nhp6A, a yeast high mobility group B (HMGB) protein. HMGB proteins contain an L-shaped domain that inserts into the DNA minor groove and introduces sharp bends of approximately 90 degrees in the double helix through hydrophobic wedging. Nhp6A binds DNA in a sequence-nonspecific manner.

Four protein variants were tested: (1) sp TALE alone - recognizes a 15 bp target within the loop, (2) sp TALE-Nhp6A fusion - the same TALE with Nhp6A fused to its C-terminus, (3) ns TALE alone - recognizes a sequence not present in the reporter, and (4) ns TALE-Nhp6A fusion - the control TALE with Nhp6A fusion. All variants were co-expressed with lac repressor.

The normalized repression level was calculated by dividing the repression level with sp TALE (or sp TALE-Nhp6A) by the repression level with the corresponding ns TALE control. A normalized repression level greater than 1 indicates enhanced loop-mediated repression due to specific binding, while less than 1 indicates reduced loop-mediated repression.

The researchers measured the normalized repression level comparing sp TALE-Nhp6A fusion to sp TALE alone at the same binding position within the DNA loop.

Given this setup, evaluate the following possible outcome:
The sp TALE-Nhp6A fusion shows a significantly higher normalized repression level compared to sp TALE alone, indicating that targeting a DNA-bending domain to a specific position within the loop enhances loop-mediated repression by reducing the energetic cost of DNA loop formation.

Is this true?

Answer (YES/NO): YES